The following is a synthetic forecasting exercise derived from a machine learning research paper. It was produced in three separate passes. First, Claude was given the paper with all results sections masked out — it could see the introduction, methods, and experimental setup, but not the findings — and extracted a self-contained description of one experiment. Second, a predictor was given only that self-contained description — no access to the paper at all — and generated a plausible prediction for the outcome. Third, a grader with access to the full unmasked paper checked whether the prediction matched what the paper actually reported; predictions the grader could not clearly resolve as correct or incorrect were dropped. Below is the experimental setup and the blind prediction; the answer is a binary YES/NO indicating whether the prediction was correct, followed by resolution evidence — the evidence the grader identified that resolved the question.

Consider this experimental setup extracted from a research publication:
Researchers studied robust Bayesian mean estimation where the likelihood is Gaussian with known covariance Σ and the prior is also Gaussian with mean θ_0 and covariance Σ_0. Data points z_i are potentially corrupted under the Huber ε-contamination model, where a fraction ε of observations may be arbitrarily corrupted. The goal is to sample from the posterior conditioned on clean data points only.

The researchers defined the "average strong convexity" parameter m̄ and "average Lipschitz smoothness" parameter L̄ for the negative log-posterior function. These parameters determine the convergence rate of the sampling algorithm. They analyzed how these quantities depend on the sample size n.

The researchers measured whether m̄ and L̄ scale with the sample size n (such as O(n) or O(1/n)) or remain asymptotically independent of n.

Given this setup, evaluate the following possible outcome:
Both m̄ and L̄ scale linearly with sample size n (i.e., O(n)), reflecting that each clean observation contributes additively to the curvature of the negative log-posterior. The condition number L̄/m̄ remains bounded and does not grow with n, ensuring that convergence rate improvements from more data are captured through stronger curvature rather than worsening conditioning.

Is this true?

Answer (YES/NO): NO